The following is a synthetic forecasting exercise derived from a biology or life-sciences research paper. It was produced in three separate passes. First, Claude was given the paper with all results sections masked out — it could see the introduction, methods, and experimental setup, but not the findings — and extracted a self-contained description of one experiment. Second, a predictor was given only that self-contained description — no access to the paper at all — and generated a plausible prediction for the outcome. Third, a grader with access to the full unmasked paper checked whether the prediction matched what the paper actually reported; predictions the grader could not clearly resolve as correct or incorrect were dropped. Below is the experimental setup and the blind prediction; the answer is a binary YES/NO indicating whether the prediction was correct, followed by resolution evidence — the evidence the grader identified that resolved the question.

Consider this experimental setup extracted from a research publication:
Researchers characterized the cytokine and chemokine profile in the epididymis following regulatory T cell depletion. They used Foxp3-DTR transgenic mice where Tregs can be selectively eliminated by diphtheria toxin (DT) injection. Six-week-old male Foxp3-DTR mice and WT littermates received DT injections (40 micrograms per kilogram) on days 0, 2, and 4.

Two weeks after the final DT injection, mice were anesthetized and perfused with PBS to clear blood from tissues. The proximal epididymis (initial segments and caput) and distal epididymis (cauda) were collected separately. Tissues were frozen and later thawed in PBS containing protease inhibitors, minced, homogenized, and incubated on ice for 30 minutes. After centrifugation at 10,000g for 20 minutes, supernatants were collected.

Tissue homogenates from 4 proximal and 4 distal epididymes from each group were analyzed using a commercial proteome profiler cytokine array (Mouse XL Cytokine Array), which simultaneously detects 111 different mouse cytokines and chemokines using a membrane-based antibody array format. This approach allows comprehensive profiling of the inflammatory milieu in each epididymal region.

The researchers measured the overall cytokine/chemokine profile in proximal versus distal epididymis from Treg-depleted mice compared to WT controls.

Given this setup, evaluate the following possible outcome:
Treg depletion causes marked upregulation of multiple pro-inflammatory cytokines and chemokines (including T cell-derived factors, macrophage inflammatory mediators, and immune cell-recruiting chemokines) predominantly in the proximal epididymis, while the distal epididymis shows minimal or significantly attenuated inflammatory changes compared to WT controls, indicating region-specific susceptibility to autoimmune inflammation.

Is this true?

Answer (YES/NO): NO